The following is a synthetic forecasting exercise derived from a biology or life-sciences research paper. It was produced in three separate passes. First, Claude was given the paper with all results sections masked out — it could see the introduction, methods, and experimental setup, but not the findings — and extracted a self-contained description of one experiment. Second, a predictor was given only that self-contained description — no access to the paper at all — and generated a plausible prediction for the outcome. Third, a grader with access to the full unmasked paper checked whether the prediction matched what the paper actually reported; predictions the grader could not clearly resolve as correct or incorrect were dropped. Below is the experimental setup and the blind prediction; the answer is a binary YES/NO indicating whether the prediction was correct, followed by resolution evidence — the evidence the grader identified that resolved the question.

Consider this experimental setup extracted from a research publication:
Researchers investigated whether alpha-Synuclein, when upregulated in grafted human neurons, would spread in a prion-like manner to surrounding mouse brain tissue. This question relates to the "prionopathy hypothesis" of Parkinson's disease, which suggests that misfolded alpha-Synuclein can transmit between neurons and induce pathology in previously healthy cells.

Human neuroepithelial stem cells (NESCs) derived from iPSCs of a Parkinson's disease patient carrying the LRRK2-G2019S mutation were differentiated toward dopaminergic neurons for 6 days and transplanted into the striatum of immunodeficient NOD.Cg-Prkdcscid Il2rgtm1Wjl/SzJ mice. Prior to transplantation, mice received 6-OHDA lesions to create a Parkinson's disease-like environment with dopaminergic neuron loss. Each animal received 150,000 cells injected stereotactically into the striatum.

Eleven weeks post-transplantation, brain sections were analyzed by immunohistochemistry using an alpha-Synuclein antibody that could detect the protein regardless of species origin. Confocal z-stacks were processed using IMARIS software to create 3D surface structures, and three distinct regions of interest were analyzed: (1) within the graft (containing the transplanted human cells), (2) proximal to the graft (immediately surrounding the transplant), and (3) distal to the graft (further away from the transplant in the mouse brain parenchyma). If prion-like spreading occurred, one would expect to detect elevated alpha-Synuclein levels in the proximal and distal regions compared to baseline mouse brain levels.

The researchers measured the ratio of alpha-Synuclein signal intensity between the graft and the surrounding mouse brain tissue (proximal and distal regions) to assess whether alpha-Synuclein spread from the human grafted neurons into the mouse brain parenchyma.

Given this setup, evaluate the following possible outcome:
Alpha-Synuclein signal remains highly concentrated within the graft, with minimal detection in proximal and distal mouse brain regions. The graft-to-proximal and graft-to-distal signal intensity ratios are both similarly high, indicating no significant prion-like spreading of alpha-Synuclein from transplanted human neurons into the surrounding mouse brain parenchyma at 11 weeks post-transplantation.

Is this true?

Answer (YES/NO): YES